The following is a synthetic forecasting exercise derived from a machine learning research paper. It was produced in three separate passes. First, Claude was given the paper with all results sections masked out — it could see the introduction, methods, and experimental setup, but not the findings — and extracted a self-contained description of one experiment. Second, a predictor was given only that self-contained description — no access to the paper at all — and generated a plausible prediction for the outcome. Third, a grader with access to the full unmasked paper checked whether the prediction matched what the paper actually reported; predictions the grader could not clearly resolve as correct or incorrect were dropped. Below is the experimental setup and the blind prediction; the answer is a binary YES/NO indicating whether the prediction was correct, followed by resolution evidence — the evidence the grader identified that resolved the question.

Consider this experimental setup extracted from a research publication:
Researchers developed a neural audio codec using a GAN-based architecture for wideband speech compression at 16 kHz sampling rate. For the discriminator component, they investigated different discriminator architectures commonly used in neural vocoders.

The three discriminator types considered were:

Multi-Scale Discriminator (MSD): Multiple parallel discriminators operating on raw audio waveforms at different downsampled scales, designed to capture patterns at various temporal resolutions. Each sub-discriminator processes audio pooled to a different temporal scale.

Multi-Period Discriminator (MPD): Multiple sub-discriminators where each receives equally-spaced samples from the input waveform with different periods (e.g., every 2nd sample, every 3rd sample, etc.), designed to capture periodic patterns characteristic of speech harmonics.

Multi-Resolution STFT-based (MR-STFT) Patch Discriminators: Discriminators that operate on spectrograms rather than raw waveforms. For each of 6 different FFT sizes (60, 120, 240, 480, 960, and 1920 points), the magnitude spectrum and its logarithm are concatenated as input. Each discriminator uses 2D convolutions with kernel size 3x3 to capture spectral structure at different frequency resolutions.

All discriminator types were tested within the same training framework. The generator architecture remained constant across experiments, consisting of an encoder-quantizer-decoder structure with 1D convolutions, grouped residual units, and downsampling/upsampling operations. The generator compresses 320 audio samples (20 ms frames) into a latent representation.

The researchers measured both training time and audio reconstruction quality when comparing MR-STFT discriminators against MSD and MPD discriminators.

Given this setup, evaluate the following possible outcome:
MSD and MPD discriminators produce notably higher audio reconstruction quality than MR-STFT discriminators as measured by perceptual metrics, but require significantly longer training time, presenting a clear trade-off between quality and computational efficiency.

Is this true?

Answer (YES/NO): NO